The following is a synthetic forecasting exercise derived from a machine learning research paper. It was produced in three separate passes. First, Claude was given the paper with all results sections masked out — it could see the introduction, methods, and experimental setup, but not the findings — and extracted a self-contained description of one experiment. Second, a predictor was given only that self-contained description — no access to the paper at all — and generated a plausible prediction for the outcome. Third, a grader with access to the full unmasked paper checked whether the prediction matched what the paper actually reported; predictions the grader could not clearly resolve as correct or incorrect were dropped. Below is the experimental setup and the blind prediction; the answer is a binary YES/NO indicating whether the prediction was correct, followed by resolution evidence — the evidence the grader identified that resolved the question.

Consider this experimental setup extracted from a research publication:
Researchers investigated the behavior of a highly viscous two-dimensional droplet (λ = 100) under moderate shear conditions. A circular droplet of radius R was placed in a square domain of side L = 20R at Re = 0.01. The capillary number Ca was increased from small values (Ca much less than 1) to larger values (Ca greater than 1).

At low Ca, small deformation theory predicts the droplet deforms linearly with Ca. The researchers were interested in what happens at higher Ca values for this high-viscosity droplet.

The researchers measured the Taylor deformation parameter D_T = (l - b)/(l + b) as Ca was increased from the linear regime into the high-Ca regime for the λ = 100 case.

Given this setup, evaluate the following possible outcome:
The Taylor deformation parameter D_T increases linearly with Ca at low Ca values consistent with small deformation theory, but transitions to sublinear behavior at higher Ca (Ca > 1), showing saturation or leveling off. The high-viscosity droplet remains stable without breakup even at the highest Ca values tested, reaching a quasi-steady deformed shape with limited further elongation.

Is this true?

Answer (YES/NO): NO